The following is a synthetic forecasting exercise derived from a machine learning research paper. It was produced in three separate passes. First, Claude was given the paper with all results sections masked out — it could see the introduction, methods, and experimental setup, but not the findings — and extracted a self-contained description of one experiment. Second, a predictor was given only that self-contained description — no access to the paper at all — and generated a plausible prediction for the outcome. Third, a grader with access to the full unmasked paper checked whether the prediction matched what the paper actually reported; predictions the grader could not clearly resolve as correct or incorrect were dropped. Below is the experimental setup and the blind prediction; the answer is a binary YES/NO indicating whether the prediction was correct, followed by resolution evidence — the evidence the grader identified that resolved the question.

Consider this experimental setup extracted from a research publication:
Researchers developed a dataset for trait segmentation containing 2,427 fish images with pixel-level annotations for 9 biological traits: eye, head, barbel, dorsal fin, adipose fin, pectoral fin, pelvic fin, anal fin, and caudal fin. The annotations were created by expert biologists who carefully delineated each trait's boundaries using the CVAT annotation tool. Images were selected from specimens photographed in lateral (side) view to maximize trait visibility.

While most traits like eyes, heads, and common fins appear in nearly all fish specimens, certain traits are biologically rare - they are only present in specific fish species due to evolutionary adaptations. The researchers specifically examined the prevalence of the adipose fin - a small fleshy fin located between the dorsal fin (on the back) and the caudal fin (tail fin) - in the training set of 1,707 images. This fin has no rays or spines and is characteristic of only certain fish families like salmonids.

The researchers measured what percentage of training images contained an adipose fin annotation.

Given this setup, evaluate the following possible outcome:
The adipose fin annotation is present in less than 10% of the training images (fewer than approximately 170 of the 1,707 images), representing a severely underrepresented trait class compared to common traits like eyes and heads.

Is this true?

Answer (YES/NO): NO